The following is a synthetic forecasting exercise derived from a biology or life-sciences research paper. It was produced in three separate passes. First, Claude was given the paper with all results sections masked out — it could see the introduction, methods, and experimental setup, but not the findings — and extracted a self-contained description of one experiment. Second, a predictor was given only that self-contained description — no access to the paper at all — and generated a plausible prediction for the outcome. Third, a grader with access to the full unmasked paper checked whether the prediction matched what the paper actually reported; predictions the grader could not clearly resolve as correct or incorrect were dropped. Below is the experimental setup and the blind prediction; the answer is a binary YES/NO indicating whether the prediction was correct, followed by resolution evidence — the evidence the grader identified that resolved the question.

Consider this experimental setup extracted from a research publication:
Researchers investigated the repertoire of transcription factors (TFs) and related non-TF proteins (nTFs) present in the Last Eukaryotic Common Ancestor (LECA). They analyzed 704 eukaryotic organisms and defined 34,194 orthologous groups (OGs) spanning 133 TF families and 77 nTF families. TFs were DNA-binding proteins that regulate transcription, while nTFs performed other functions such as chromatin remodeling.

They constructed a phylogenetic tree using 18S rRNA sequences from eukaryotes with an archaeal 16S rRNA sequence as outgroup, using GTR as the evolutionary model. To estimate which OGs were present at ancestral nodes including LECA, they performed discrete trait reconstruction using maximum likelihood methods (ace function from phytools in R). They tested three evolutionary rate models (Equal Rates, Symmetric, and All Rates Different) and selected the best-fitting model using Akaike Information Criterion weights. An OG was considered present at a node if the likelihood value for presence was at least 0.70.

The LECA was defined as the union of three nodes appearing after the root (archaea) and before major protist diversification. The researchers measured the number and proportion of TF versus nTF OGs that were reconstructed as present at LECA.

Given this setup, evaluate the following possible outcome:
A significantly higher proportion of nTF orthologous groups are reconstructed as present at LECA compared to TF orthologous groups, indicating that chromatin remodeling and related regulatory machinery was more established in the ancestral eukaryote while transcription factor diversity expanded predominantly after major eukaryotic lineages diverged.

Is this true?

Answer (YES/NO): NO